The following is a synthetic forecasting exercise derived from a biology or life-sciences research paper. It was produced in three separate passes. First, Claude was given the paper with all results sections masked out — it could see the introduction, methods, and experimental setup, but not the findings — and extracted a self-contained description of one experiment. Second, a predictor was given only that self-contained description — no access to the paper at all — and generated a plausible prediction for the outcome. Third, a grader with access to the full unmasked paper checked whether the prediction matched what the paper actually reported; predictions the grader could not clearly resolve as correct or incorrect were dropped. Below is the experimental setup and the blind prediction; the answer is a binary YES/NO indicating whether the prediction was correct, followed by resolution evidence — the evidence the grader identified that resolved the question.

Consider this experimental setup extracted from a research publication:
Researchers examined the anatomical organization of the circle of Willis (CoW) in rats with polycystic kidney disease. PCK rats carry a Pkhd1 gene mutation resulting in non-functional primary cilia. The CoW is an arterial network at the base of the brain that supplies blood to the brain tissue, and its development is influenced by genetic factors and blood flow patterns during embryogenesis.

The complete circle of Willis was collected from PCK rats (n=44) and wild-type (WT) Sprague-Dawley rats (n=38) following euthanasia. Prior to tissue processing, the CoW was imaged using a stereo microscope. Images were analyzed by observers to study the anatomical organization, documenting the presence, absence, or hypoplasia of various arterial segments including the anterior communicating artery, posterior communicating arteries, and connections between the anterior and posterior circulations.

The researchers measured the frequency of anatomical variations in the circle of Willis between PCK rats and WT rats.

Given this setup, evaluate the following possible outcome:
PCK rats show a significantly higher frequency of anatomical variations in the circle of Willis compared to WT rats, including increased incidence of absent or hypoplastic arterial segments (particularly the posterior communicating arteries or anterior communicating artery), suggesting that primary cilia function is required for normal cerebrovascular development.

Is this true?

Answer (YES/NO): NO